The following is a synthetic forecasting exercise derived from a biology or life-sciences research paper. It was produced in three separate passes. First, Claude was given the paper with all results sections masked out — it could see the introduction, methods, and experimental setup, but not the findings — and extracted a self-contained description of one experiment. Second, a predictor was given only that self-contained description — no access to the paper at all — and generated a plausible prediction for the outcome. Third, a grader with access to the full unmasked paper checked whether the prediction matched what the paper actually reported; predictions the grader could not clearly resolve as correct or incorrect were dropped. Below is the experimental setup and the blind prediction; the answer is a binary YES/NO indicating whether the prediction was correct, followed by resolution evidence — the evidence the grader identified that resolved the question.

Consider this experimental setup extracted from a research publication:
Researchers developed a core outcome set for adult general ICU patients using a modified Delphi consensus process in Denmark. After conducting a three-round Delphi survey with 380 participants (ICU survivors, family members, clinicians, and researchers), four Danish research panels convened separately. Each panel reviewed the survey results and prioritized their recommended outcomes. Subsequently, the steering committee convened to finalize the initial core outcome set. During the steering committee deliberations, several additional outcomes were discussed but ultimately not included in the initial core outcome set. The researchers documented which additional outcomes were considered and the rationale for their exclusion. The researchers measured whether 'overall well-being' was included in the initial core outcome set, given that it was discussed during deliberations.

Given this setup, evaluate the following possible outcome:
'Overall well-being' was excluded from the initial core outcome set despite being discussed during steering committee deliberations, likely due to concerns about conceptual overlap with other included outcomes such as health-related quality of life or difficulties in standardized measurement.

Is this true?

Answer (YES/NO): YES